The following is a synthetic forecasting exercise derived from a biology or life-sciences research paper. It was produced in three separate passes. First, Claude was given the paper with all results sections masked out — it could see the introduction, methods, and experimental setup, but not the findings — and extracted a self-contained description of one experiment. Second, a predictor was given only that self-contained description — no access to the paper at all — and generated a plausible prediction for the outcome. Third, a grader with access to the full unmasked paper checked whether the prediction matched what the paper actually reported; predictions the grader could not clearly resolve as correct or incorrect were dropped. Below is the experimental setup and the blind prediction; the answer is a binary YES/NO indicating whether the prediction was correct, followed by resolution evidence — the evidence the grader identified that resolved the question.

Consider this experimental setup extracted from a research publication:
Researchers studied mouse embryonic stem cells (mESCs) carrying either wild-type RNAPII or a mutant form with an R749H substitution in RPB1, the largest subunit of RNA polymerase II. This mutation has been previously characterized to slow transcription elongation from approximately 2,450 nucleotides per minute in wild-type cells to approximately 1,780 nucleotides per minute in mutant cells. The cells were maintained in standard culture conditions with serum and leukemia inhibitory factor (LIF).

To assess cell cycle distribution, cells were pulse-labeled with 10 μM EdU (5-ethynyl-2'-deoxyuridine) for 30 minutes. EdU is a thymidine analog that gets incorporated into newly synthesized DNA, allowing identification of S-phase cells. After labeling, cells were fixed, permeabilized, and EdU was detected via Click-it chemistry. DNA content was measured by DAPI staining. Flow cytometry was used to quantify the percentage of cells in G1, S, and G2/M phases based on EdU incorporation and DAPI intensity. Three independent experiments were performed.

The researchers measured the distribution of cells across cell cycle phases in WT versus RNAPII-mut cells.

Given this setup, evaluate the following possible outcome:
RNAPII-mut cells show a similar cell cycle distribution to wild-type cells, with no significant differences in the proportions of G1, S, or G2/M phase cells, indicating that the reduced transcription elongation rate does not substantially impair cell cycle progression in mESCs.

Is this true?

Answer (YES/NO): YES